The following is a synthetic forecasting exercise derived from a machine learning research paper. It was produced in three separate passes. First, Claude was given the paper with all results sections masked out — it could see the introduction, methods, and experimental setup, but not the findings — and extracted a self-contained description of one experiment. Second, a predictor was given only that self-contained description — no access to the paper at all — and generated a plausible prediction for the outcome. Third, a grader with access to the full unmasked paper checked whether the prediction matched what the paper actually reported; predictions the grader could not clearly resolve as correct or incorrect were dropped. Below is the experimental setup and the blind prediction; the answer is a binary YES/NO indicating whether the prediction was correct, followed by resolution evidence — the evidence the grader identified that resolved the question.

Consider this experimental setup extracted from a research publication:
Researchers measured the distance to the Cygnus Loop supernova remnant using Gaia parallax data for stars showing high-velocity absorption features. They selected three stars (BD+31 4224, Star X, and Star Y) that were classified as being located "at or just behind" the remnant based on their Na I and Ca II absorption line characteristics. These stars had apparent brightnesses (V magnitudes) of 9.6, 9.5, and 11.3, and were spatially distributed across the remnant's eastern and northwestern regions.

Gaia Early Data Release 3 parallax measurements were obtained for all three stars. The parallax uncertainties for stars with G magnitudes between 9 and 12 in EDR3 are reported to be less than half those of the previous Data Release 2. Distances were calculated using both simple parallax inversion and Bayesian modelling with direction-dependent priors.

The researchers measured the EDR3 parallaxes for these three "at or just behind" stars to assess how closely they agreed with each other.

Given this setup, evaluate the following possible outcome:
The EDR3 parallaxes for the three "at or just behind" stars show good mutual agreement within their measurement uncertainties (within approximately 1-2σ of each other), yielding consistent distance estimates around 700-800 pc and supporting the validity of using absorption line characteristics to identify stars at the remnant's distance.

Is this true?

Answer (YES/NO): YES